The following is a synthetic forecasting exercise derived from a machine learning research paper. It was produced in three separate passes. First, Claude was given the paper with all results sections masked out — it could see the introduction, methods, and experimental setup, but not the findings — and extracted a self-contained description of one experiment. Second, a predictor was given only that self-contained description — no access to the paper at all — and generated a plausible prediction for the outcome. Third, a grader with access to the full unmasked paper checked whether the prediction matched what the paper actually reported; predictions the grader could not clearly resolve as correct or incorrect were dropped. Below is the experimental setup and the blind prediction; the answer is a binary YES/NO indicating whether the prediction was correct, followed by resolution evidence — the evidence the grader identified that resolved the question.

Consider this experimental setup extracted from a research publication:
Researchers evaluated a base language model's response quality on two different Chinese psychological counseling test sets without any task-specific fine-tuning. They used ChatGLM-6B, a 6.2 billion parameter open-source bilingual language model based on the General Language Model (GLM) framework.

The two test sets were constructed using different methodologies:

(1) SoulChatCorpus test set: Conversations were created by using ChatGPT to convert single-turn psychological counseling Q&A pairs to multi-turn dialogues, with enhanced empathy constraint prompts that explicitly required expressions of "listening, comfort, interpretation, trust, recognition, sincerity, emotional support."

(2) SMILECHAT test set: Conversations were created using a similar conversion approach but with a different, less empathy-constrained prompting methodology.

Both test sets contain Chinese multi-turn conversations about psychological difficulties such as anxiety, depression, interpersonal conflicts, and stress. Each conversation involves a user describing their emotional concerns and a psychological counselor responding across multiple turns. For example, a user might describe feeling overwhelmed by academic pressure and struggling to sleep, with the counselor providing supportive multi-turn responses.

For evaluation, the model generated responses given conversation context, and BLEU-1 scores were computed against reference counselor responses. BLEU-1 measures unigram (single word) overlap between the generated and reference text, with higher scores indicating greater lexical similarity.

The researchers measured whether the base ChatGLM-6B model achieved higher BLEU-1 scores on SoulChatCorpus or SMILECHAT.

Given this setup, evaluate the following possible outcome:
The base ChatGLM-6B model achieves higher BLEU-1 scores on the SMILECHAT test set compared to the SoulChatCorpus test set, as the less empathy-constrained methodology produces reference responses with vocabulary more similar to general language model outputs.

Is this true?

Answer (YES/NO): YES